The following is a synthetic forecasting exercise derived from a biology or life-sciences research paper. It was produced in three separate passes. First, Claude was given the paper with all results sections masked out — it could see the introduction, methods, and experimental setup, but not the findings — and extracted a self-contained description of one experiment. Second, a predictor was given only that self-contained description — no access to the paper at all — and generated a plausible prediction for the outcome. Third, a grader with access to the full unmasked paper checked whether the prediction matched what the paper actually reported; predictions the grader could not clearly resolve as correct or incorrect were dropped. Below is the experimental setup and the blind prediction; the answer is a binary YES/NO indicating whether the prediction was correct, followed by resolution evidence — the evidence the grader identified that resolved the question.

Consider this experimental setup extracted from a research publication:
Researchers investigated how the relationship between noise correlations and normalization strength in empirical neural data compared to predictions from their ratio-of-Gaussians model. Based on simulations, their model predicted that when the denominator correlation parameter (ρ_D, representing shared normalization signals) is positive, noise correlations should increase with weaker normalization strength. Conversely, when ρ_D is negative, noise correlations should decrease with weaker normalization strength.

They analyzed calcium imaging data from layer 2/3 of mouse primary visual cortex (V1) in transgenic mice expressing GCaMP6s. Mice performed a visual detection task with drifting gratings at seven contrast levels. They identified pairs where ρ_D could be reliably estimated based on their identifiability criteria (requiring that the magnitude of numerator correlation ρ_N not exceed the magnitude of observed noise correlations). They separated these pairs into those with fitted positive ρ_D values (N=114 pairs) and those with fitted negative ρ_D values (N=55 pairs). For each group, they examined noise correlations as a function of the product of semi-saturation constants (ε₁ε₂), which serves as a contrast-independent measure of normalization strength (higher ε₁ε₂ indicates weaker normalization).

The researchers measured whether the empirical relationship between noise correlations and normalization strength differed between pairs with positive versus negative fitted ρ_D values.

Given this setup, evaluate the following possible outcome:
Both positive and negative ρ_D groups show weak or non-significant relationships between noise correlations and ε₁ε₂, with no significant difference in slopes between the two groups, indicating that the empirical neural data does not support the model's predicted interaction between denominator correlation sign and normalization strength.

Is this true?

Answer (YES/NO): NO